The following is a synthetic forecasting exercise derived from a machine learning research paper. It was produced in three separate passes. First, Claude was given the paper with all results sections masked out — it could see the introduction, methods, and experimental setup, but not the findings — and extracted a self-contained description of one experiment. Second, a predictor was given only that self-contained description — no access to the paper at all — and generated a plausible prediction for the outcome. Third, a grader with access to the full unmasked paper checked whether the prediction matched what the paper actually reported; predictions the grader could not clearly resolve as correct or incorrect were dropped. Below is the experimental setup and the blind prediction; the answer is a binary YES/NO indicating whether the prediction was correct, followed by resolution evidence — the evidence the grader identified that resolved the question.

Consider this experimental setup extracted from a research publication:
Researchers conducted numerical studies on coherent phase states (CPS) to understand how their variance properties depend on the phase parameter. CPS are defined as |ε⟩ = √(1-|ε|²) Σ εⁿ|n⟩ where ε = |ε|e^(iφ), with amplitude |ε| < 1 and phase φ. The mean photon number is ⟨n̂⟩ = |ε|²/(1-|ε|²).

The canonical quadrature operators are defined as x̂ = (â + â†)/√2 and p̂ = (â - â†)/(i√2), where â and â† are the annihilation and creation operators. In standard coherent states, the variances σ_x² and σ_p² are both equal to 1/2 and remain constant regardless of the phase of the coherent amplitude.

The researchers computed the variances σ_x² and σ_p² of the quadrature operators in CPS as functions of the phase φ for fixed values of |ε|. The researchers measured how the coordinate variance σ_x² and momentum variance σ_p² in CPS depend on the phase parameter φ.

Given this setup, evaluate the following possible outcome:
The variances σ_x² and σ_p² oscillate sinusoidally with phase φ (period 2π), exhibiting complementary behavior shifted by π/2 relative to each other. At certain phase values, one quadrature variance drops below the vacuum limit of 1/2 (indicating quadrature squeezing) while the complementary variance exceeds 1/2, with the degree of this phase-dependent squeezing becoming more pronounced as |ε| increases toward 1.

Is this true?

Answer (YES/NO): NO